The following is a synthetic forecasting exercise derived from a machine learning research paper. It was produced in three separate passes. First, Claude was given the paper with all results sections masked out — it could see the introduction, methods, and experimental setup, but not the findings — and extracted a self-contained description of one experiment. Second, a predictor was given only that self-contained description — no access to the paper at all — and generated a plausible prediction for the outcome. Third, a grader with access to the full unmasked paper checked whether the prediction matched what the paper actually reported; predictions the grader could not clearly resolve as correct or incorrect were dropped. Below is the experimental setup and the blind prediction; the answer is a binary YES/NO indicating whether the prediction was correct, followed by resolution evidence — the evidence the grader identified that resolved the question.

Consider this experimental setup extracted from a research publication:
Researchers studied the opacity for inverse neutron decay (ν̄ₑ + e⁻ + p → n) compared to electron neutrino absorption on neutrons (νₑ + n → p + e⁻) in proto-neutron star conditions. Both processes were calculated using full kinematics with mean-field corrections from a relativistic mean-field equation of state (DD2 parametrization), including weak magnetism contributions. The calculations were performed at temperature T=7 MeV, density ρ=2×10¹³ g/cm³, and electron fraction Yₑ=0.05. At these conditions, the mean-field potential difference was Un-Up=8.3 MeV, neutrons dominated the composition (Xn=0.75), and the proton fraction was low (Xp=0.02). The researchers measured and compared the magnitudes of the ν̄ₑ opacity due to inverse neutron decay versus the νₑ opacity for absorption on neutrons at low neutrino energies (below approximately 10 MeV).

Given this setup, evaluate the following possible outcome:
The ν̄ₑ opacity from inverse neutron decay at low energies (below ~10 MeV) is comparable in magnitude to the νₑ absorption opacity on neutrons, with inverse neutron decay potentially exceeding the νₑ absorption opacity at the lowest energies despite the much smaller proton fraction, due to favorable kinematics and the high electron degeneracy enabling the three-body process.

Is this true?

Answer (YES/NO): YES